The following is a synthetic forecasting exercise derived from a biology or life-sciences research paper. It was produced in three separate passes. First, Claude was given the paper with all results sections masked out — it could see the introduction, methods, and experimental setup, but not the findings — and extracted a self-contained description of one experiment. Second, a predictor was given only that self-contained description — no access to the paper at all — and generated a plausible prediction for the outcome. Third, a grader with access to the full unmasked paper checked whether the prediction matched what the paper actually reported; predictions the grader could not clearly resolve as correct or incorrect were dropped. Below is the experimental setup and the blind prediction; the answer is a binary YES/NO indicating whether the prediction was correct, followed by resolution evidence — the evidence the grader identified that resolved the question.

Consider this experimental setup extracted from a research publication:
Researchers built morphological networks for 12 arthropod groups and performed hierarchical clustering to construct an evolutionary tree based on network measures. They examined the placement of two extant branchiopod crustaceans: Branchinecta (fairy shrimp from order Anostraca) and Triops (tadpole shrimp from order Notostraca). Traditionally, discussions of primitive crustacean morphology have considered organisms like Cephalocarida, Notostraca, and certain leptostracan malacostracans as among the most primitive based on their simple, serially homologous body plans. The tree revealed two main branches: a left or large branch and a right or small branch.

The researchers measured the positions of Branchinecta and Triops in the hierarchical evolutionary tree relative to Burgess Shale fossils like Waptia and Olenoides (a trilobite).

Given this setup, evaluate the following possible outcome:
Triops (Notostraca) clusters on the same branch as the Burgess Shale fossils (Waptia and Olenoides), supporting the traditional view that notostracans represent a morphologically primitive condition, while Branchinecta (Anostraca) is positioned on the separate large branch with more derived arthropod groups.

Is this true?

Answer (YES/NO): NO